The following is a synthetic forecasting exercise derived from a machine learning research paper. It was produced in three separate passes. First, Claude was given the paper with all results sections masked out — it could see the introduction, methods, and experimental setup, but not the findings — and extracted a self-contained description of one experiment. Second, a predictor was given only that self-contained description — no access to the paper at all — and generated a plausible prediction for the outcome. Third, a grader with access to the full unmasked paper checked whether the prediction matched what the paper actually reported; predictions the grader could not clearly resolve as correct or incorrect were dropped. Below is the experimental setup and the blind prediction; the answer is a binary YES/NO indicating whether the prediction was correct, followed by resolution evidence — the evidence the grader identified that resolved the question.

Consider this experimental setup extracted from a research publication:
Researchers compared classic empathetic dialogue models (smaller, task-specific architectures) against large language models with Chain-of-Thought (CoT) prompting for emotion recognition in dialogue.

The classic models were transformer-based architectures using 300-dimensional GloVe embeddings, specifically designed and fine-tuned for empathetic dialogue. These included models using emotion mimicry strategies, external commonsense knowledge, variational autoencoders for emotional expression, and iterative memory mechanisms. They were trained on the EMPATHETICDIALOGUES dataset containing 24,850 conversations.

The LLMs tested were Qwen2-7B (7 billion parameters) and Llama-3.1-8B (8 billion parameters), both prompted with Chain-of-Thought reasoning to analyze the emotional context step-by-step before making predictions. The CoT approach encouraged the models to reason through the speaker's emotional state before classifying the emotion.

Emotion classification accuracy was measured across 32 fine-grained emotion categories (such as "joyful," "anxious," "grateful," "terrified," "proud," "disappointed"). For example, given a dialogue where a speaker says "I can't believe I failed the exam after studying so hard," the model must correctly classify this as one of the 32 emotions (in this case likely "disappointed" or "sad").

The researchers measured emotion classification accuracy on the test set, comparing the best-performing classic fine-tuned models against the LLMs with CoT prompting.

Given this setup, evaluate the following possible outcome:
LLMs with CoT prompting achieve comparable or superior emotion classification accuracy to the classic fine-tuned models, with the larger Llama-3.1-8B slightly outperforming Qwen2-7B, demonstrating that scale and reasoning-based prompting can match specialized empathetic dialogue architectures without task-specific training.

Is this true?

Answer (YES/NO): NO